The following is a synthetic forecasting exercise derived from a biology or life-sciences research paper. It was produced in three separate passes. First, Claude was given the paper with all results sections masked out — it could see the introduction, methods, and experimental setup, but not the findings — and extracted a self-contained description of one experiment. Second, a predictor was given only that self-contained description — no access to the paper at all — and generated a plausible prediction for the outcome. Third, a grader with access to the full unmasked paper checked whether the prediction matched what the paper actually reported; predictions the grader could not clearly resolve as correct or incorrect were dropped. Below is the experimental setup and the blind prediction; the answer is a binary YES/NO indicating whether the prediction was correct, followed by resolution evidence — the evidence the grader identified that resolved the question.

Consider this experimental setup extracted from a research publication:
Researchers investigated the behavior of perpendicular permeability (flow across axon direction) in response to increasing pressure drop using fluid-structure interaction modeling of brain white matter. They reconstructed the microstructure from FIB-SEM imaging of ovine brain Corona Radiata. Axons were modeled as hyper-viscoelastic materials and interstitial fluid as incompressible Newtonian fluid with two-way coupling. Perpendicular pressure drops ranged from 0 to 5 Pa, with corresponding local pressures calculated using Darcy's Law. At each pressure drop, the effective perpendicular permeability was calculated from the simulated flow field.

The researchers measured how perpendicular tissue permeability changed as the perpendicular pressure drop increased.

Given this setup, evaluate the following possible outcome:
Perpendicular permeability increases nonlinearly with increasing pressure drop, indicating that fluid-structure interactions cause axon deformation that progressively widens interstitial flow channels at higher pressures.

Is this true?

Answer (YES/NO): NO